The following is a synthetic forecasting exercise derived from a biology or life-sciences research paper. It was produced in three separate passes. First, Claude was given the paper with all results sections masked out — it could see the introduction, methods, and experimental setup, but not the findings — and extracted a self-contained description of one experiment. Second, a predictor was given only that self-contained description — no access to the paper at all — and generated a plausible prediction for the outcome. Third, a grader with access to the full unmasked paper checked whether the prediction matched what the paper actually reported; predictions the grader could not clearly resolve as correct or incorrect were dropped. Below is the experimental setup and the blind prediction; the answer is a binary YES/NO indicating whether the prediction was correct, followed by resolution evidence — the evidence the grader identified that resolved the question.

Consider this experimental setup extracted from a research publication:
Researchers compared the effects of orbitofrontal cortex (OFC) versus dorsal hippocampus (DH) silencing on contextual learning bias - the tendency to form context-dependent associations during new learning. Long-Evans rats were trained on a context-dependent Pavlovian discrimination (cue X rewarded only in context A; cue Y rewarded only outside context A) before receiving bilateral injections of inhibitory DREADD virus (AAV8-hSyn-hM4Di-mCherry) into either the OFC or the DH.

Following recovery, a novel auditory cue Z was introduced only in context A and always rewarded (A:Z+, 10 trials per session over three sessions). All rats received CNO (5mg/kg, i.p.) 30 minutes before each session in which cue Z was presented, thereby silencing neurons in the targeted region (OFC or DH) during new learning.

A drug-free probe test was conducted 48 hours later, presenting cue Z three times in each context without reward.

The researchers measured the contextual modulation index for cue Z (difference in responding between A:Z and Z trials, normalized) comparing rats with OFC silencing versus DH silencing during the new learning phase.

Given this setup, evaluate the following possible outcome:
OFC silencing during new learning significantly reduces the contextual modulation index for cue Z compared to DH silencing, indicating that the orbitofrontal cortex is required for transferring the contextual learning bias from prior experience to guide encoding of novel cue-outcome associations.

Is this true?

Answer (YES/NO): NO